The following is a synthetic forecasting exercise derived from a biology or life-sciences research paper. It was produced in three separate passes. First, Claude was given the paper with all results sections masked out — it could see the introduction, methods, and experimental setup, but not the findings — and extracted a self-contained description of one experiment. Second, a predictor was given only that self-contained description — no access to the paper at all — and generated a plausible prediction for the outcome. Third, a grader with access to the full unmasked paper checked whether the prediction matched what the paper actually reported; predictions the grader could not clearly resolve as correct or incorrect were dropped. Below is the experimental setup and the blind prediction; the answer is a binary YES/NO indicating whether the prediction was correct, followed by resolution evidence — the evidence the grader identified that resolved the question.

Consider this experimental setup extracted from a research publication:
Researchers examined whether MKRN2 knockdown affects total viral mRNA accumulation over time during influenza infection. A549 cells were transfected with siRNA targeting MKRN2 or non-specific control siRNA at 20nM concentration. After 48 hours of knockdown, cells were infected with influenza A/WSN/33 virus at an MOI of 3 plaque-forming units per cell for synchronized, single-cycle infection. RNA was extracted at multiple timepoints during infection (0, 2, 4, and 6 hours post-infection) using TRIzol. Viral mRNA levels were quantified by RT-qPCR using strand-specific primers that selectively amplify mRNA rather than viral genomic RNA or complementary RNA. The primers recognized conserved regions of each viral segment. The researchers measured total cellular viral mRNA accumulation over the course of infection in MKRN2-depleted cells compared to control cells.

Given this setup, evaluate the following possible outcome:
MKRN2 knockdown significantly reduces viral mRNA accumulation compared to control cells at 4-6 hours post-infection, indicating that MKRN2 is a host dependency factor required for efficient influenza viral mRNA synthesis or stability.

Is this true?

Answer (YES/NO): YES